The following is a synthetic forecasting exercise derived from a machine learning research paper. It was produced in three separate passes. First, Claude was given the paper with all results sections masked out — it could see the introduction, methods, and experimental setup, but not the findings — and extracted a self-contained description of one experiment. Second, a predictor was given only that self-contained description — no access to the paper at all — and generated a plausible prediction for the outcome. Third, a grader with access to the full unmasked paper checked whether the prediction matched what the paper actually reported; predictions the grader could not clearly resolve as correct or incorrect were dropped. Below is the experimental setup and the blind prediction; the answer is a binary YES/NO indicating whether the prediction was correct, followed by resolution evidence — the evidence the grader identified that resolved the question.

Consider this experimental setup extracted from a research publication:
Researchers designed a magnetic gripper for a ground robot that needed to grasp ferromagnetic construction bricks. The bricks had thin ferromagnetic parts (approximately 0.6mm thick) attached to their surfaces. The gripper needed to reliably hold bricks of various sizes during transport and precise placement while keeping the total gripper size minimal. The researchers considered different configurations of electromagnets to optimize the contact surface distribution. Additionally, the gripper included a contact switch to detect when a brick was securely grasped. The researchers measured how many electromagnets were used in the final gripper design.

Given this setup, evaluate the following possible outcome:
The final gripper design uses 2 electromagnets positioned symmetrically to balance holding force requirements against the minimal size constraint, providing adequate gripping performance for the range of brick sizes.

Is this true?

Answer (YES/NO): NO